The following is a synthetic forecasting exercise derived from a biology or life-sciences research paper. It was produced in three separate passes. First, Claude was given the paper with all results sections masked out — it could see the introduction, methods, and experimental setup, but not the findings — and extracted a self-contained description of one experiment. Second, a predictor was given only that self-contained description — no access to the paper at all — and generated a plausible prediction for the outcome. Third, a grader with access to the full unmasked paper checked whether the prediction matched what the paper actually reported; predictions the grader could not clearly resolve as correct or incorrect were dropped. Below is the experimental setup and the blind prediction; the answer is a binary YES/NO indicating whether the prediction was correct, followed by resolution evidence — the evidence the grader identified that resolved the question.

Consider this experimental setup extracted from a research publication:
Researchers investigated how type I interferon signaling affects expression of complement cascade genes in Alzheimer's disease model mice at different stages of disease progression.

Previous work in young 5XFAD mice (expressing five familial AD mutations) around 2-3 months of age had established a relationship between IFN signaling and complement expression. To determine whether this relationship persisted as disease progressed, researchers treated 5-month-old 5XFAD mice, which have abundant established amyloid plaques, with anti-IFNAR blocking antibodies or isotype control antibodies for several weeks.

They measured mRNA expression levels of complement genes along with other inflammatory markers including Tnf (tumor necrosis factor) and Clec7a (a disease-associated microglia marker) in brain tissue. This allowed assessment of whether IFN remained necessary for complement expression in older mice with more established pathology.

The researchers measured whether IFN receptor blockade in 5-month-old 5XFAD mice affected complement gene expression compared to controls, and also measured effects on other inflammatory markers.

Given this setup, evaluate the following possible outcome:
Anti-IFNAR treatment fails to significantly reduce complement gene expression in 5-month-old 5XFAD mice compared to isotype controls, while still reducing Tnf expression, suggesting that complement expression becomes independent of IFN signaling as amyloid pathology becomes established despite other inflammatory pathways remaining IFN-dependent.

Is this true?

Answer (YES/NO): YES